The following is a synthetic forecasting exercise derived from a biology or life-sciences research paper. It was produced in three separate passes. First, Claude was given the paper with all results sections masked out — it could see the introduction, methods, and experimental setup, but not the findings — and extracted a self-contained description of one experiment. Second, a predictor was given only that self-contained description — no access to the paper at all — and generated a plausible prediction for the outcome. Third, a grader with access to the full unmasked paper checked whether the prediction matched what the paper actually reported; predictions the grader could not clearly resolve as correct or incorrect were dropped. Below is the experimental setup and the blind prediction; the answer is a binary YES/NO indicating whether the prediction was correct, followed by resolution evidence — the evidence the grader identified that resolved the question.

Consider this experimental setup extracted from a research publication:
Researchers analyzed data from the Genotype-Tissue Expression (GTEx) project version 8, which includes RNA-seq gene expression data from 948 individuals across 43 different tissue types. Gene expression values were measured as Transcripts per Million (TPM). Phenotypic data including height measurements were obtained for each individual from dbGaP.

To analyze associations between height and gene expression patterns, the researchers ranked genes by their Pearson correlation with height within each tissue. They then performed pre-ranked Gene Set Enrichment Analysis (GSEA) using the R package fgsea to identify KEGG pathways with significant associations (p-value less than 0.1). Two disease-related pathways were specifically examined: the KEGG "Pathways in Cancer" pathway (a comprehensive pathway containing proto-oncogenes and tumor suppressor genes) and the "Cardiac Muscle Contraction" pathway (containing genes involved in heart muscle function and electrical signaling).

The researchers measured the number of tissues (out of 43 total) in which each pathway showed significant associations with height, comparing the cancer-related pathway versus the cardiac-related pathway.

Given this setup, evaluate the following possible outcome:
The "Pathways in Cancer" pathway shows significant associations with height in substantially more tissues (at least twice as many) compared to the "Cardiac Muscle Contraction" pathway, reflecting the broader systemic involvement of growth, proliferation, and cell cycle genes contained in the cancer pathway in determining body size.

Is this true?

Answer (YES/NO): NO